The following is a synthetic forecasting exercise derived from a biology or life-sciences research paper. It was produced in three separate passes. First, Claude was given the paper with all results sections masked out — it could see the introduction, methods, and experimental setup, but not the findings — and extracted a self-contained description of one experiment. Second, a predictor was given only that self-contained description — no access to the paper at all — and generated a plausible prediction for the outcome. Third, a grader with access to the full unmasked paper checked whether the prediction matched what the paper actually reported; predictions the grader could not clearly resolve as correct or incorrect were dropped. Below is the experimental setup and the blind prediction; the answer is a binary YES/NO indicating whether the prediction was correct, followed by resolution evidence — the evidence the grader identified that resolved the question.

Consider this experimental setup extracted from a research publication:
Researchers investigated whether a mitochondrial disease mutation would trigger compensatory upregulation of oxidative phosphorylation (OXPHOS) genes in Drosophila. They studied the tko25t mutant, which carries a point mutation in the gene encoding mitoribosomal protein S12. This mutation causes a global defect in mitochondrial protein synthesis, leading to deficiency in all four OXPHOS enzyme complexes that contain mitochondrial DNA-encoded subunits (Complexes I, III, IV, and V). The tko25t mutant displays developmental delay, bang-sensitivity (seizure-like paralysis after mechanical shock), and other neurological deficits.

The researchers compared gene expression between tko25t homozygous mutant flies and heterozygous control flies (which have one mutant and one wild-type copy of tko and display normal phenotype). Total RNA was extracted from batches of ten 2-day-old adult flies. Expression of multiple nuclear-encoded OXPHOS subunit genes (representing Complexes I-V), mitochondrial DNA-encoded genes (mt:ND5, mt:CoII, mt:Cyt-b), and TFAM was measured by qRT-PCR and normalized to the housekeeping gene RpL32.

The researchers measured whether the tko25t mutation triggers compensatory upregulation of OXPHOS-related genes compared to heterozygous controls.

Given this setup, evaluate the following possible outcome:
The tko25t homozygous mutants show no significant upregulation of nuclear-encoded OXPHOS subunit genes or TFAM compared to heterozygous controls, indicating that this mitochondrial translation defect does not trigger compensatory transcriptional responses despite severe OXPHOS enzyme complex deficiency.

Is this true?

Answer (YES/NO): YES